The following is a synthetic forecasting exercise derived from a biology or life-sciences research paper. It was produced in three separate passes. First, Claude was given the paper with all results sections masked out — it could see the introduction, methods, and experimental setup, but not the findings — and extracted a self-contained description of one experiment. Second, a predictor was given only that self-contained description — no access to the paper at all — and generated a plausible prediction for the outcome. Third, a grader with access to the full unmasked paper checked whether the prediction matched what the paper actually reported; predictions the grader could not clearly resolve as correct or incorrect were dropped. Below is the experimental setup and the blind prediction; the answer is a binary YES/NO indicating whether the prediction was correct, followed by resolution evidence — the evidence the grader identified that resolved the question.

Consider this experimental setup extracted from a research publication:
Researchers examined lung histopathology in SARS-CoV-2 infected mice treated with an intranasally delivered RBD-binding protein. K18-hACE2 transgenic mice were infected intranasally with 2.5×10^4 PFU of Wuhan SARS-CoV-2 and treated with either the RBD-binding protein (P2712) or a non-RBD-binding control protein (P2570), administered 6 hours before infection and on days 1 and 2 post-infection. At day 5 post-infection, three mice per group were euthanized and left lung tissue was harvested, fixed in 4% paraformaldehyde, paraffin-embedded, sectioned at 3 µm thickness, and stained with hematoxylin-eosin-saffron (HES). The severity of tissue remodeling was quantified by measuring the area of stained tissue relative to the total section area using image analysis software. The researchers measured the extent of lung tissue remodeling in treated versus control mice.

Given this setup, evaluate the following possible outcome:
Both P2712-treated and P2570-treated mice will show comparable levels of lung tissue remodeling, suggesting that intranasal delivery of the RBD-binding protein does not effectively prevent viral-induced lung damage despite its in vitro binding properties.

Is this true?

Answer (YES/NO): YES